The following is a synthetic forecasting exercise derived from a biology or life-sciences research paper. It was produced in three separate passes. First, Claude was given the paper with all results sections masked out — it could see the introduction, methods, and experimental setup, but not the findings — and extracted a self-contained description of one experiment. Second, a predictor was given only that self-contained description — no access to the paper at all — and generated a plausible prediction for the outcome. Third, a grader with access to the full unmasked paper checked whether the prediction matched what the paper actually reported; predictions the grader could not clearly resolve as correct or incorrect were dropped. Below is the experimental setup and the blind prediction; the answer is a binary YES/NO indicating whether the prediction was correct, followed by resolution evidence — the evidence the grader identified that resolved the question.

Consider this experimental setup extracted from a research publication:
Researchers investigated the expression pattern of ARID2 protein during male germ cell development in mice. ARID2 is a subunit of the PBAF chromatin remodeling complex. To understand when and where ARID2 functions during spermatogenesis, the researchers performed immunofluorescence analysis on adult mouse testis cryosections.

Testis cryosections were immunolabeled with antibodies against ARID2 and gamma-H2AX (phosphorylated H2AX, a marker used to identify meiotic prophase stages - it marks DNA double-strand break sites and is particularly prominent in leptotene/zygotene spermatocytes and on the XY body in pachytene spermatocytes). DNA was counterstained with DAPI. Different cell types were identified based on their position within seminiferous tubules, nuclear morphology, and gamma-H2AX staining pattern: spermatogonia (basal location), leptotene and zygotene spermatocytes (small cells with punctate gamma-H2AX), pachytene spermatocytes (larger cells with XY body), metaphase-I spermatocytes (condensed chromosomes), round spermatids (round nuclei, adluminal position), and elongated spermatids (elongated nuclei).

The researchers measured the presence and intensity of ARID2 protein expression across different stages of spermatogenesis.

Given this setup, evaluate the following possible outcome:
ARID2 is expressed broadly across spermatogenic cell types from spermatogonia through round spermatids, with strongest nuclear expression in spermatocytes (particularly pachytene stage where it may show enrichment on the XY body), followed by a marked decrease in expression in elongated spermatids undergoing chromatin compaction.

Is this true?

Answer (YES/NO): NO